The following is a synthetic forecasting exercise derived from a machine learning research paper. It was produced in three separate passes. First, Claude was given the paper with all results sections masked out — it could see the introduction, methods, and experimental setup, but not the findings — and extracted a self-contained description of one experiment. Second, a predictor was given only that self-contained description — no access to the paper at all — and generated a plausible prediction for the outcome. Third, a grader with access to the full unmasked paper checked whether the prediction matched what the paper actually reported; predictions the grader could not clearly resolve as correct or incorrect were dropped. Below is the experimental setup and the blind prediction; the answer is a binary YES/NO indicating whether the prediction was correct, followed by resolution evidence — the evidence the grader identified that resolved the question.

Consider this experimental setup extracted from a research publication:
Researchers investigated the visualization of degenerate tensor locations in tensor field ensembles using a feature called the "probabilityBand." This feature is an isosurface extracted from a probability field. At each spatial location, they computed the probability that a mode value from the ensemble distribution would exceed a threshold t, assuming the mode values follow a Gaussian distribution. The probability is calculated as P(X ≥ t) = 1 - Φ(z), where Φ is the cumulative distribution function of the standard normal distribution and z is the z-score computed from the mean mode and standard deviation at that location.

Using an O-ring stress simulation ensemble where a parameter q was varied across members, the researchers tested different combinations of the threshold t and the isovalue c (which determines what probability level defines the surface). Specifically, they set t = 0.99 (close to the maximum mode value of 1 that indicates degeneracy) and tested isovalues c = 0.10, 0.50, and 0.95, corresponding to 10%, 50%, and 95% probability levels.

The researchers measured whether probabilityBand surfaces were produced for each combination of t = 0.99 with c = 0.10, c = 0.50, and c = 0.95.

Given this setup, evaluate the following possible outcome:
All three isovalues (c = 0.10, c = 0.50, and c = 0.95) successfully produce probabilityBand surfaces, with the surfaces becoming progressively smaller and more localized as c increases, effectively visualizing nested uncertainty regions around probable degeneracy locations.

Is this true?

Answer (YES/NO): NO